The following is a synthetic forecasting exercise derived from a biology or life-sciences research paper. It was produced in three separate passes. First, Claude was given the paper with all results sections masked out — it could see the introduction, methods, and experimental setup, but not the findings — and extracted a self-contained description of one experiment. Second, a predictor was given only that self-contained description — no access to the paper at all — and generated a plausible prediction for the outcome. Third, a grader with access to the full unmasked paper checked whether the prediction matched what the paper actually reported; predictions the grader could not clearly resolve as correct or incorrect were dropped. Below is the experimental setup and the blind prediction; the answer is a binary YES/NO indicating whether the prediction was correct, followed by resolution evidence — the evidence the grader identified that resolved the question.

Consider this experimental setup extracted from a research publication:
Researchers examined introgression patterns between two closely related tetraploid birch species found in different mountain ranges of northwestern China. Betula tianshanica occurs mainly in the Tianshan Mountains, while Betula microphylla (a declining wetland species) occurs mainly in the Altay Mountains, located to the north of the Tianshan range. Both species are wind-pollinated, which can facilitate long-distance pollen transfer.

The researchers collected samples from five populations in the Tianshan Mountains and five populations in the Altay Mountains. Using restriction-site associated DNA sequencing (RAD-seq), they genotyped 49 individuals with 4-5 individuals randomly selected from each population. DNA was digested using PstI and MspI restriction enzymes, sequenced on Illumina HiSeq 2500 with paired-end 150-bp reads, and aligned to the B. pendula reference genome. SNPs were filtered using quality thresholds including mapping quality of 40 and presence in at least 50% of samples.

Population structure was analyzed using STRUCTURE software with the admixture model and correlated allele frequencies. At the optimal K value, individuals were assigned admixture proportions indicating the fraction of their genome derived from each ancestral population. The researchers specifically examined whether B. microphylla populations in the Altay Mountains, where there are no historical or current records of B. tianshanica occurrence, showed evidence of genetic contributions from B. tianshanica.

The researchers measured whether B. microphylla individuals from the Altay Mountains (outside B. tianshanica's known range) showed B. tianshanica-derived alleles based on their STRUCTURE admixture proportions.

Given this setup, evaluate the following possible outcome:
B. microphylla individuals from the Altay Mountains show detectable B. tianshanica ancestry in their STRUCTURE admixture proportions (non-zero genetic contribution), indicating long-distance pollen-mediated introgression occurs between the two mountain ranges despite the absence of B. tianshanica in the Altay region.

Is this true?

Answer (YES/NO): YES